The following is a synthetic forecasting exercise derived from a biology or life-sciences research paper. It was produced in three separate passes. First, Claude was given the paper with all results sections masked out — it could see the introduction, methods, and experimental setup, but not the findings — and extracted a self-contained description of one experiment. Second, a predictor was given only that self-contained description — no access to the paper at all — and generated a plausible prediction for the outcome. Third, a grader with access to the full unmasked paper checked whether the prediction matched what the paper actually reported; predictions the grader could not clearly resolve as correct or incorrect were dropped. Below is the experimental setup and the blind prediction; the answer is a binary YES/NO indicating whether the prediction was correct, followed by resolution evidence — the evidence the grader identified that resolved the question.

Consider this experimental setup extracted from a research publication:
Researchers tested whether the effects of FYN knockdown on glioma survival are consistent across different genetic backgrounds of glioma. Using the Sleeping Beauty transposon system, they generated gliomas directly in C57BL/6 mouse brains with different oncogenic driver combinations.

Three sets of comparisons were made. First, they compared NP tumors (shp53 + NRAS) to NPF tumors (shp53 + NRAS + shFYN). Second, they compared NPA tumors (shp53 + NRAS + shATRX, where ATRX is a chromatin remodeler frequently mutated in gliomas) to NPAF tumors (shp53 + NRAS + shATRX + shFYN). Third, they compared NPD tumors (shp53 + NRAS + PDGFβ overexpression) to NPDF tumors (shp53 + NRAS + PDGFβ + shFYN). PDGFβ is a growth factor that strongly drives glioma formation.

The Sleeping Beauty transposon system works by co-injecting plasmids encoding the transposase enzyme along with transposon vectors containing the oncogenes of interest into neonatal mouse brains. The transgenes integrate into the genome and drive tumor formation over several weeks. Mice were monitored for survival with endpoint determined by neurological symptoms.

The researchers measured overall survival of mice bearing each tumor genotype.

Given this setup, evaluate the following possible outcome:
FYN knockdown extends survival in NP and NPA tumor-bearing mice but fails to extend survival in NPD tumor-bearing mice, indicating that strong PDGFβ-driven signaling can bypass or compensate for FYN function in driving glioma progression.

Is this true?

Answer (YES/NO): NO